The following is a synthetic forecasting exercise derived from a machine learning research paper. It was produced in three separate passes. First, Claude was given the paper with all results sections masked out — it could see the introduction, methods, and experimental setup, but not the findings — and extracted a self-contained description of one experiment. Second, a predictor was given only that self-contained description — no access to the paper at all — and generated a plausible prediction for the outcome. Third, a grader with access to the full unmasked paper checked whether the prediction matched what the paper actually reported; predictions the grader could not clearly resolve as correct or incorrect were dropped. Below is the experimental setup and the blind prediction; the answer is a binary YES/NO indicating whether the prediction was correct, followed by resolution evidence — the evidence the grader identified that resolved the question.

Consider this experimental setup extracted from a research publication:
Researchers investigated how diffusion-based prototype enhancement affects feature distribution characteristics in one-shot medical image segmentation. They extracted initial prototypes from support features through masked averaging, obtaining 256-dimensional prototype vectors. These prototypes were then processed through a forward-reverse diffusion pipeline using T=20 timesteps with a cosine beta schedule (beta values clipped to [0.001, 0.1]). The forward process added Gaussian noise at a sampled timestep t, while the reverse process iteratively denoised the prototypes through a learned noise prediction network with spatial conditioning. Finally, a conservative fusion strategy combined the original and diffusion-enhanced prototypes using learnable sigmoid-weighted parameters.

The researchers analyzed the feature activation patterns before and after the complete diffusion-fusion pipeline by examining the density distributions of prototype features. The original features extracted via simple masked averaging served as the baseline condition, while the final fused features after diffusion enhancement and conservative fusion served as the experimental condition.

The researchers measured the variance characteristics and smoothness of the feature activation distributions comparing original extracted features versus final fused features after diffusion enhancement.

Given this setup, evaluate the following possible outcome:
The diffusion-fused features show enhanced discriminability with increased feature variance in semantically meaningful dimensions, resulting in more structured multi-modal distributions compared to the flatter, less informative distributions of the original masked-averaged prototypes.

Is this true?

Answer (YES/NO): NO